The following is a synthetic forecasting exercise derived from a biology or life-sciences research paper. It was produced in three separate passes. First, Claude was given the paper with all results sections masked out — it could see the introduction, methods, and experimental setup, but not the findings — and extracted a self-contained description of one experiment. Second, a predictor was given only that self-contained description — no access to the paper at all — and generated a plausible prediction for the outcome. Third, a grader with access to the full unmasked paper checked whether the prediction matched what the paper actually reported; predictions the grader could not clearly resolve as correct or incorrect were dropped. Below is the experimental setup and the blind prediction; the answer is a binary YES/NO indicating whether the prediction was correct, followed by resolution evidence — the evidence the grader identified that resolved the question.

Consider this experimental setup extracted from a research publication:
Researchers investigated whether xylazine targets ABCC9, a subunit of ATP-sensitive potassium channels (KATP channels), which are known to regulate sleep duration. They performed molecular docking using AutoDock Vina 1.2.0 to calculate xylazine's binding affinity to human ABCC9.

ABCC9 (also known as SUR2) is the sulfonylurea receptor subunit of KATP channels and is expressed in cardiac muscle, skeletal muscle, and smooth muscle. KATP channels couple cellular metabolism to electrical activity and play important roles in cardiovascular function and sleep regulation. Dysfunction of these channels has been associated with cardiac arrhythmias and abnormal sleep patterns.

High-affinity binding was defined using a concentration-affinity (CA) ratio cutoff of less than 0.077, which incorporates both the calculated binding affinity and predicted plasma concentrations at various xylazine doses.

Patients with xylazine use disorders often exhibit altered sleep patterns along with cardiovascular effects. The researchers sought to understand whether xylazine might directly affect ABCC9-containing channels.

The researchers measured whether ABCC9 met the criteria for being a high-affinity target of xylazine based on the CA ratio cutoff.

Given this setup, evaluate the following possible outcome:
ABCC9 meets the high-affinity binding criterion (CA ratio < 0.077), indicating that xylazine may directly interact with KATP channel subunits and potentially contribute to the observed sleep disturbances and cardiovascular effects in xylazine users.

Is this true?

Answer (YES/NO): YES